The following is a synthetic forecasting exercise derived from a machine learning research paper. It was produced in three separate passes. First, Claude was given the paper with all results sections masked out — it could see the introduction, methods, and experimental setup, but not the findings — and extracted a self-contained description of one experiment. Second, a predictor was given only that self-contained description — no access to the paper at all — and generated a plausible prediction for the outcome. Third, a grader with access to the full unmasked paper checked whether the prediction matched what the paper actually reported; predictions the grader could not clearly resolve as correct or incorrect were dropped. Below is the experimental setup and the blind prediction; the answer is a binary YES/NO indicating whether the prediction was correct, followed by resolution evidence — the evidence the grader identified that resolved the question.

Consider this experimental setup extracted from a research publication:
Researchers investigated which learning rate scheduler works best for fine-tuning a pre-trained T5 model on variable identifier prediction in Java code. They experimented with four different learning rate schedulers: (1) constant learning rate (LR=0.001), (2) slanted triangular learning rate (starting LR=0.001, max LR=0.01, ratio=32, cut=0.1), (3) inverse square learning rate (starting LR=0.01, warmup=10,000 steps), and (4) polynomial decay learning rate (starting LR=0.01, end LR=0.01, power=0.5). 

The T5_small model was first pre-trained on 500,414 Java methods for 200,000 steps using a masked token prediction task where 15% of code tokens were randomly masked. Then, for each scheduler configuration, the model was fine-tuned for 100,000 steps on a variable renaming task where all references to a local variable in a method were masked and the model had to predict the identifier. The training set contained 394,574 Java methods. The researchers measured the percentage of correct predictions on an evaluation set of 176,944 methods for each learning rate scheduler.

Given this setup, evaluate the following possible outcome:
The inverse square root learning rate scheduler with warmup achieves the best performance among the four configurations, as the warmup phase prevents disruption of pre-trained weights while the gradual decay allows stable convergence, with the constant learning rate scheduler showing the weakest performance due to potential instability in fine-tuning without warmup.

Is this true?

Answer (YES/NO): NO